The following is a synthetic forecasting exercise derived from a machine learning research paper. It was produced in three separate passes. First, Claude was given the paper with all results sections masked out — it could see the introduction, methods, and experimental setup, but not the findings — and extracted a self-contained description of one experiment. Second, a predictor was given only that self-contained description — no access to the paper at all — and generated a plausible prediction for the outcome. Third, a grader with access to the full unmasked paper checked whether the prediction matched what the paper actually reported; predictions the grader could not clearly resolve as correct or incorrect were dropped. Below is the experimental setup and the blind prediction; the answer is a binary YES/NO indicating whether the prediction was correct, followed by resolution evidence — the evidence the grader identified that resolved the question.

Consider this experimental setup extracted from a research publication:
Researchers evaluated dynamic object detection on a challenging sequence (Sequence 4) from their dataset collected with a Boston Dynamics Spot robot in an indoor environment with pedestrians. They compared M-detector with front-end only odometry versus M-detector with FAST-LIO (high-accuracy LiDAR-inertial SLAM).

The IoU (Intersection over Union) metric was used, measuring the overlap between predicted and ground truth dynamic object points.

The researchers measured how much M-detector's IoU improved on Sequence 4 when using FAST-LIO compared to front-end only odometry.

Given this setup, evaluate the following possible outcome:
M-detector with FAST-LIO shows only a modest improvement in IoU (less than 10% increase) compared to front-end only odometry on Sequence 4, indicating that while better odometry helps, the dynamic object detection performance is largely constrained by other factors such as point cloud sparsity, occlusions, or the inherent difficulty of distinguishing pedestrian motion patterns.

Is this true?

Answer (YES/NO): NO